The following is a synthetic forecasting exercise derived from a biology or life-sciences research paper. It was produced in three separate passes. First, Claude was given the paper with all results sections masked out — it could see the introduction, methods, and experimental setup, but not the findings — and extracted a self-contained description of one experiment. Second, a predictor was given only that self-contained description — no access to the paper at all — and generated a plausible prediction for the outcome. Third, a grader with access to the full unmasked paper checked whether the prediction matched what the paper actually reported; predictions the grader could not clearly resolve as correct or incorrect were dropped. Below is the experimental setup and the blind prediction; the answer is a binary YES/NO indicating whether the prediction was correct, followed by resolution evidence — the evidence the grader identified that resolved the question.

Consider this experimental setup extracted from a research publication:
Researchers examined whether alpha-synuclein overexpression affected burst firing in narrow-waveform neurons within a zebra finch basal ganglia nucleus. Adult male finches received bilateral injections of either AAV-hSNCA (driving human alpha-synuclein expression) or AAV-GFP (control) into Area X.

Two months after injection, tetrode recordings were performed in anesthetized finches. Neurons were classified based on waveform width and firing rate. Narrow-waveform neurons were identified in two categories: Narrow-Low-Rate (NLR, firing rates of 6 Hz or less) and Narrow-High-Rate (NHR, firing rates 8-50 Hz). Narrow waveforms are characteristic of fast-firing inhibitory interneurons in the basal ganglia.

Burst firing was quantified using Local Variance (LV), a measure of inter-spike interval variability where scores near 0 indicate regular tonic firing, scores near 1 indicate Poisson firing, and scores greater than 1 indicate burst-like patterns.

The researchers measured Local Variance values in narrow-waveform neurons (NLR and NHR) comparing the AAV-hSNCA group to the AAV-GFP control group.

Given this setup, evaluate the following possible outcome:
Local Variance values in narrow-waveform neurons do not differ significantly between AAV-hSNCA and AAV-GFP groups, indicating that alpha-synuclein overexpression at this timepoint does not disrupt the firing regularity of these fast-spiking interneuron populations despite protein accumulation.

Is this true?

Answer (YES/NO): YES